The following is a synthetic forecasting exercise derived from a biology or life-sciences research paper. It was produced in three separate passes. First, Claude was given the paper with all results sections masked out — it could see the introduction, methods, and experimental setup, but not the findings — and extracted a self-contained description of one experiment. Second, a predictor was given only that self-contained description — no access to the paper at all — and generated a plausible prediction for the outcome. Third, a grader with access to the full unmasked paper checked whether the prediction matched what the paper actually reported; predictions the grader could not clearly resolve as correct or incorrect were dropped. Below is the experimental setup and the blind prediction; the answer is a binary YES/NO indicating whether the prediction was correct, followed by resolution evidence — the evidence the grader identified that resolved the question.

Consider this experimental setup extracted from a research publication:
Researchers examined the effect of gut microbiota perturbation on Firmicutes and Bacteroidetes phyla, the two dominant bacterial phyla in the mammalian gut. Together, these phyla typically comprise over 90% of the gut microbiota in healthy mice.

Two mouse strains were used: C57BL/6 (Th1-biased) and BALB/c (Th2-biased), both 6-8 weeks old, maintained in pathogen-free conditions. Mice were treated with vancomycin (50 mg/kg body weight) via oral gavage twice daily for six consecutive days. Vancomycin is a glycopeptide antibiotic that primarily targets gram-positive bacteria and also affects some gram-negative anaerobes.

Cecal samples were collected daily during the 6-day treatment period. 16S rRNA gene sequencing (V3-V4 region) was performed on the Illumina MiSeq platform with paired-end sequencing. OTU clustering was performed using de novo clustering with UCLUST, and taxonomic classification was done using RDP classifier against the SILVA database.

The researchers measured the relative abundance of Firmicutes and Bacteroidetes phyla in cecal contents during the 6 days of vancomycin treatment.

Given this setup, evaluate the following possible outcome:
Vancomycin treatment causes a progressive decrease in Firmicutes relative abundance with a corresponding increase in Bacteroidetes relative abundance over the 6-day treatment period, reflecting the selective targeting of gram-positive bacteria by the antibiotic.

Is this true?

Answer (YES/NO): NO